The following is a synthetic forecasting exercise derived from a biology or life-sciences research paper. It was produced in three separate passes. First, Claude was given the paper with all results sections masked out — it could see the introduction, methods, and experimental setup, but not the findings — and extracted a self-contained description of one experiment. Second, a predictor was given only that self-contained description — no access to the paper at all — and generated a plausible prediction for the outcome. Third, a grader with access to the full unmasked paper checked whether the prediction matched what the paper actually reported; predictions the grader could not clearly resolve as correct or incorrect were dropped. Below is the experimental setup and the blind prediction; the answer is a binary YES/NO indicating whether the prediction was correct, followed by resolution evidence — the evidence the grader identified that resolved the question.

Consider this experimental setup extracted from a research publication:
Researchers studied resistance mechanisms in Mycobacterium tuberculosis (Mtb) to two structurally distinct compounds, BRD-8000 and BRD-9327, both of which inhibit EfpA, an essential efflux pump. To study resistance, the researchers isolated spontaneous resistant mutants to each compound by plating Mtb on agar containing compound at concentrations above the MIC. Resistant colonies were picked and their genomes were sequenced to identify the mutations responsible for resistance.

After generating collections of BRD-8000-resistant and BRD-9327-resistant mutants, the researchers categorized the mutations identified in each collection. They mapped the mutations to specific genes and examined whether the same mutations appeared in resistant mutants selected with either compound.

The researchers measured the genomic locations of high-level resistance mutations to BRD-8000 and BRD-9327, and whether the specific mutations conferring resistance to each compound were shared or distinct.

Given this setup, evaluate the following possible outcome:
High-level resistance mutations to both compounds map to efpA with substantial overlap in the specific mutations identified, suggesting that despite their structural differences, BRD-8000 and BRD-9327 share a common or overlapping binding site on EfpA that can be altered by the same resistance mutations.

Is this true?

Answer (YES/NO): NO